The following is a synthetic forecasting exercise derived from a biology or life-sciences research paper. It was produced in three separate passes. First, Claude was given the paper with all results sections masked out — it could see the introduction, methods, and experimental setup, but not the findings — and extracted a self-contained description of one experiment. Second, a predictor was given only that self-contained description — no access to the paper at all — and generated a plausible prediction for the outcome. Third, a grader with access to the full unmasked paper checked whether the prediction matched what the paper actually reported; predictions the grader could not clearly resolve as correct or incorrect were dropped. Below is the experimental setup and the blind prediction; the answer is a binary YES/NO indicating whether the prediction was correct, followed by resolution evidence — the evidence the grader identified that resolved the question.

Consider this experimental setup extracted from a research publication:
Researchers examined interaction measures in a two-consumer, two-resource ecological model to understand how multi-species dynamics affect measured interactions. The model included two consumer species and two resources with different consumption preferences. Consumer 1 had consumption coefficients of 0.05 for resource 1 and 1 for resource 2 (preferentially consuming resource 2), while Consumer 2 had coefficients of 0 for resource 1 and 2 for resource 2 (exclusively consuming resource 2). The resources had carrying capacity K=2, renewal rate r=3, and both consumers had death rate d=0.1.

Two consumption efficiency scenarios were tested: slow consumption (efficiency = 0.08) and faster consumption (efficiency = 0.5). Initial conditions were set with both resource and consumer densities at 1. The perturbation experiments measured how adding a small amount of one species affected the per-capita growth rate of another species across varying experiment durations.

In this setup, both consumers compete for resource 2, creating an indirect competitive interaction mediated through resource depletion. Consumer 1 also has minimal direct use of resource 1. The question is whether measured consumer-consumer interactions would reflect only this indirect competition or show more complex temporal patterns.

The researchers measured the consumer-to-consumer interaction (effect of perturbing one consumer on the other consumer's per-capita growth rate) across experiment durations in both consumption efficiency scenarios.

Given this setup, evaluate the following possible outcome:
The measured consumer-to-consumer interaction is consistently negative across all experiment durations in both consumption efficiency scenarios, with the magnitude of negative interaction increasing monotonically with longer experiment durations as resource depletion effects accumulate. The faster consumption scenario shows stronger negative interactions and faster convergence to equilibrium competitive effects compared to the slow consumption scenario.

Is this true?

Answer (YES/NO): NO